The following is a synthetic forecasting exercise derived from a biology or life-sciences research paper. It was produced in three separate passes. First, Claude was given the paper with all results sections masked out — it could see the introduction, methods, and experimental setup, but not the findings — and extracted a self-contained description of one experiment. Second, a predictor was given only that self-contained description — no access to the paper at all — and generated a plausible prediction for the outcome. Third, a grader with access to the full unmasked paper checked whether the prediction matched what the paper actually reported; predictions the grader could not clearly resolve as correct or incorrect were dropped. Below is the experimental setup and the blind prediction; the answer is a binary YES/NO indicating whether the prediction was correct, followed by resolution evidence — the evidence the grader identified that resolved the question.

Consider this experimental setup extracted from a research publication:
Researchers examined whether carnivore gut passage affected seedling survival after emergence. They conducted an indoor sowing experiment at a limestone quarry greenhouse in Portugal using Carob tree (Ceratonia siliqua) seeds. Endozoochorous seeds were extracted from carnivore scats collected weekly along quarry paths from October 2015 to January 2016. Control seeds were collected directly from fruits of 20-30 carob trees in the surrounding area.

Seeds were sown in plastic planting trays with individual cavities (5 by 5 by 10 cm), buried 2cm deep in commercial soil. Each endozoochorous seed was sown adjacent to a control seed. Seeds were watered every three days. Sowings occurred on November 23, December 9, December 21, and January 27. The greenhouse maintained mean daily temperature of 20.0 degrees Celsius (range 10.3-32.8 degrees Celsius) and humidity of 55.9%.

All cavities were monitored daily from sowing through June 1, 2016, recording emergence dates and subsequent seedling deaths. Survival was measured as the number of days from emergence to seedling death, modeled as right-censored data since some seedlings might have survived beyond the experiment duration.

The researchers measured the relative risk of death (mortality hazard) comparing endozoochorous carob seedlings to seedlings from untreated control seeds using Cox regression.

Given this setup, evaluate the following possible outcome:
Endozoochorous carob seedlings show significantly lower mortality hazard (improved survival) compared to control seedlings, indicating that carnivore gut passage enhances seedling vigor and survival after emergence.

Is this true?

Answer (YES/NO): NO